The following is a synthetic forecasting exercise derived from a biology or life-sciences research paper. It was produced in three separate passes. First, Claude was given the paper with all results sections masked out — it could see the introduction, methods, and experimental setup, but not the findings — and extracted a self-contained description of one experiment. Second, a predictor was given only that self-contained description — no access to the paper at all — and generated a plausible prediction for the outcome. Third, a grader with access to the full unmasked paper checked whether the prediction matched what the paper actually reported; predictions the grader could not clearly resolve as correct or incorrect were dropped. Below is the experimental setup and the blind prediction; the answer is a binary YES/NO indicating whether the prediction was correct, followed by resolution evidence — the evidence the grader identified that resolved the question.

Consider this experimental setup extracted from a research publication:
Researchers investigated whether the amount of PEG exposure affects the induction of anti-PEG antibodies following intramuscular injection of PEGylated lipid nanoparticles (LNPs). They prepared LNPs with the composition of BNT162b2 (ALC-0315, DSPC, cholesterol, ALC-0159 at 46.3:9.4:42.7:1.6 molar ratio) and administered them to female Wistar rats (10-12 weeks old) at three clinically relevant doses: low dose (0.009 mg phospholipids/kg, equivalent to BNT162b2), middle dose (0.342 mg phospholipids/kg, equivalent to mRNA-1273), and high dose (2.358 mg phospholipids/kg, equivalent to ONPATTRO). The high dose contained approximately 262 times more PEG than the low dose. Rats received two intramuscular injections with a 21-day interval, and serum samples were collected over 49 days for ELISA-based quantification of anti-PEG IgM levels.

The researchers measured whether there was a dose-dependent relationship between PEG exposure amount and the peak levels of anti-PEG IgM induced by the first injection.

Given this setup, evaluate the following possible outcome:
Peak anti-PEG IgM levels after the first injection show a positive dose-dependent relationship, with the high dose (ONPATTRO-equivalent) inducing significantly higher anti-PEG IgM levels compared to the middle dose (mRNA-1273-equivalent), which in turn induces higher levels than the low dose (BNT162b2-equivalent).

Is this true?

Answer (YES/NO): NO